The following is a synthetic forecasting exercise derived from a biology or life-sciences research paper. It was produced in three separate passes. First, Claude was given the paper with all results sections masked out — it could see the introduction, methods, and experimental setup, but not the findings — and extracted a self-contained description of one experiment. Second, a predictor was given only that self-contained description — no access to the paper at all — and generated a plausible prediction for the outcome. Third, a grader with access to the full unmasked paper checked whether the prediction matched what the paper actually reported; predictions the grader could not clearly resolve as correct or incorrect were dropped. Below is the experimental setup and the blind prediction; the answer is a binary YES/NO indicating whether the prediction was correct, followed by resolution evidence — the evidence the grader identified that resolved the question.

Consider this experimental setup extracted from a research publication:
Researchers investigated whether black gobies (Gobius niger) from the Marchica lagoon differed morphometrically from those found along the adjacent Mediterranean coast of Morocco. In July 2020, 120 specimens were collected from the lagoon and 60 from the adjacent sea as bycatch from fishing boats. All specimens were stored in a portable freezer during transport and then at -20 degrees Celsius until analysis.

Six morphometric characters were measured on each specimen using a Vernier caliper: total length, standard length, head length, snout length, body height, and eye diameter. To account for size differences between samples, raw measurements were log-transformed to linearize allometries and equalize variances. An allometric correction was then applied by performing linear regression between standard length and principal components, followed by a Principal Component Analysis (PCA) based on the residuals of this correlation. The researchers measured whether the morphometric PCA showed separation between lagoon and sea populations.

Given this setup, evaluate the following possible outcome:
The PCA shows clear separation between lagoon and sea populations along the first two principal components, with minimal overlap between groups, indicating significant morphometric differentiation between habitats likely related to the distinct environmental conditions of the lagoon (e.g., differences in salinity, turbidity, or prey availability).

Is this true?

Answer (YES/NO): YES